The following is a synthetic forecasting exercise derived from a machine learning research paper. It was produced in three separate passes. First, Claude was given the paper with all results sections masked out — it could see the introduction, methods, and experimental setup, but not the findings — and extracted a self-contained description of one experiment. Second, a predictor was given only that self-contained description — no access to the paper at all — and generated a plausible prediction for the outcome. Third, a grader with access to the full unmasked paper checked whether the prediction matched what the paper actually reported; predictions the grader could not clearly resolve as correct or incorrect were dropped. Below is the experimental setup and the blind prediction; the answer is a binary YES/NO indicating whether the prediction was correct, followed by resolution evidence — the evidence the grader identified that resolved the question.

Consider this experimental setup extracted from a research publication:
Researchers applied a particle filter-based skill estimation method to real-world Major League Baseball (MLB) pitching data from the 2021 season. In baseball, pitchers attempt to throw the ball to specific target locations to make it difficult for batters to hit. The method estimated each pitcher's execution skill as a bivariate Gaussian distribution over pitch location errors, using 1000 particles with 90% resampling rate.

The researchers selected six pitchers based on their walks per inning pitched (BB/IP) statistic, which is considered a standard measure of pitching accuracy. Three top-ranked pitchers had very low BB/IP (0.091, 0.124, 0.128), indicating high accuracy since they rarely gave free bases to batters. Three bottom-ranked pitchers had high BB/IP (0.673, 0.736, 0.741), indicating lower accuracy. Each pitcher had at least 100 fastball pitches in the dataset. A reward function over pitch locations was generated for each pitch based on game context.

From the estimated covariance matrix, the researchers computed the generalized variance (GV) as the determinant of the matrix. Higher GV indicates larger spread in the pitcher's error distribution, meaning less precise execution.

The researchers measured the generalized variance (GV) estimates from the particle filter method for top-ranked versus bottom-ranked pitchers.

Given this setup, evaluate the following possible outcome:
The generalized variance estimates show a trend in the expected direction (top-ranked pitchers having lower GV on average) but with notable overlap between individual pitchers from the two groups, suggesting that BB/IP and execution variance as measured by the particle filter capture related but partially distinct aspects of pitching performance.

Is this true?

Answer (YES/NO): YES